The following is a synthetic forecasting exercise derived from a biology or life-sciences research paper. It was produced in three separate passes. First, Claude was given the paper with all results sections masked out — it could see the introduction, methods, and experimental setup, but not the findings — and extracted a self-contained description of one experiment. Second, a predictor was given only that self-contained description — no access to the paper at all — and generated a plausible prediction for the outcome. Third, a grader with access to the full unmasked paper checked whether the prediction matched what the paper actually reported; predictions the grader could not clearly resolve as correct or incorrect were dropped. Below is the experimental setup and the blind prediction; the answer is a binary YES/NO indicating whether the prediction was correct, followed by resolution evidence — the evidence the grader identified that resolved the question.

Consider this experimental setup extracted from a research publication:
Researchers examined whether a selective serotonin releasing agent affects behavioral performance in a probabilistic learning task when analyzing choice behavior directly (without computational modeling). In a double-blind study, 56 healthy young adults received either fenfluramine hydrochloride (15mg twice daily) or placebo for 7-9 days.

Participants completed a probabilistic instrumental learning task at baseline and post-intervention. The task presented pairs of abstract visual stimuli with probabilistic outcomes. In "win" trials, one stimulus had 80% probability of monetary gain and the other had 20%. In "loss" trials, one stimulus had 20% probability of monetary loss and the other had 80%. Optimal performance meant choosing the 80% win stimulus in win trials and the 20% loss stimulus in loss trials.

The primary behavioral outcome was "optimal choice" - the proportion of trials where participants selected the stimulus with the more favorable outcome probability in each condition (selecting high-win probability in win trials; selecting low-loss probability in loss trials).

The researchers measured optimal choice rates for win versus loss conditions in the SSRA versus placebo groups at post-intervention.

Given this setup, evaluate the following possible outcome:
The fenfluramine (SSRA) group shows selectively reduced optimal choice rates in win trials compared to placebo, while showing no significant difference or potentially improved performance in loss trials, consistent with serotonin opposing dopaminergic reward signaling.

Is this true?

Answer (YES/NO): NO